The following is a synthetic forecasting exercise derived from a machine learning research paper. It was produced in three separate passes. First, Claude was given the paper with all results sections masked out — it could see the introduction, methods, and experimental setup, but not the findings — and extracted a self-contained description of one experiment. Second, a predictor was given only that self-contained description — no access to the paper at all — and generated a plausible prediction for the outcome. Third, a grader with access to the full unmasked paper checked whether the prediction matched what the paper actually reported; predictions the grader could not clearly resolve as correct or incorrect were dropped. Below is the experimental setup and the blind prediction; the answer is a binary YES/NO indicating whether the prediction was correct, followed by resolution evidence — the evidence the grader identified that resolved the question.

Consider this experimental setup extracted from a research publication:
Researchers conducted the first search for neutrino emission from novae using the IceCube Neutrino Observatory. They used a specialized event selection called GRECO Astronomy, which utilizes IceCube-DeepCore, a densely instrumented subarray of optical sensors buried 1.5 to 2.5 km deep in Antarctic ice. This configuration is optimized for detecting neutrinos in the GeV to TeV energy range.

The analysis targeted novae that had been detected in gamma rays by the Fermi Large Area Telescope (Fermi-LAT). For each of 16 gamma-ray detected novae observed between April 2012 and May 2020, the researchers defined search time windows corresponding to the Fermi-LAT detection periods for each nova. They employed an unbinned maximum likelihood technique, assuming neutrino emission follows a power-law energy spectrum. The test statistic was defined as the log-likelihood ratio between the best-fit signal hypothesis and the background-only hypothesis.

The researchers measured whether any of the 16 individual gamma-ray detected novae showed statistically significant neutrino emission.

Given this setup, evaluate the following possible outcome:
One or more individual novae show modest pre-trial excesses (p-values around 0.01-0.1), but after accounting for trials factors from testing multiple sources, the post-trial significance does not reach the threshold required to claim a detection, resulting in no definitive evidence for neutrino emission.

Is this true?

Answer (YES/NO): YES